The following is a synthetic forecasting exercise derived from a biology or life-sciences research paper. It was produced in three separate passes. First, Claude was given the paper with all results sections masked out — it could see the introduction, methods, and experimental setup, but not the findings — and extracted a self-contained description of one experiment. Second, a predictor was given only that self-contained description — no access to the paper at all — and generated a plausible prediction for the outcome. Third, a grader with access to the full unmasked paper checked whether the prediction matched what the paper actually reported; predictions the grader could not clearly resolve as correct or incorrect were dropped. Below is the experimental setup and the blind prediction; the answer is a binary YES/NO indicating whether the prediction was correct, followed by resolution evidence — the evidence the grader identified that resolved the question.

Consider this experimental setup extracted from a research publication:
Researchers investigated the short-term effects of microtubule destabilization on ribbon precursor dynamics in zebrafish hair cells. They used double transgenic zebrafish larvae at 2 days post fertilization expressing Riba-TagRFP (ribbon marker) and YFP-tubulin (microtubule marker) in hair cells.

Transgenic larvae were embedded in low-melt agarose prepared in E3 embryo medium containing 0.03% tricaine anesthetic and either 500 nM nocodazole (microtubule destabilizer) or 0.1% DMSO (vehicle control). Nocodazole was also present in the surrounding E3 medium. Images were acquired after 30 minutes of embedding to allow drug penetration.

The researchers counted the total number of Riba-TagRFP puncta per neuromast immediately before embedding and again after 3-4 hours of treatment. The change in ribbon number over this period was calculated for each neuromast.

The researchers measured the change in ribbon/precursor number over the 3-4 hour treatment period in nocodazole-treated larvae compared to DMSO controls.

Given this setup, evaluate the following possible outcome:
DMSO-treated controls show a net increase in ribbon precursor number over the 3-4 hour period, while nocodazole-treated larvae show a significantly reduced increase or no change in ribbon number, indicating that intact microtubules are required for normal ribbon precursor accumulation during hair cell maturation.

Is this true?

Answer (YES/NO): NO